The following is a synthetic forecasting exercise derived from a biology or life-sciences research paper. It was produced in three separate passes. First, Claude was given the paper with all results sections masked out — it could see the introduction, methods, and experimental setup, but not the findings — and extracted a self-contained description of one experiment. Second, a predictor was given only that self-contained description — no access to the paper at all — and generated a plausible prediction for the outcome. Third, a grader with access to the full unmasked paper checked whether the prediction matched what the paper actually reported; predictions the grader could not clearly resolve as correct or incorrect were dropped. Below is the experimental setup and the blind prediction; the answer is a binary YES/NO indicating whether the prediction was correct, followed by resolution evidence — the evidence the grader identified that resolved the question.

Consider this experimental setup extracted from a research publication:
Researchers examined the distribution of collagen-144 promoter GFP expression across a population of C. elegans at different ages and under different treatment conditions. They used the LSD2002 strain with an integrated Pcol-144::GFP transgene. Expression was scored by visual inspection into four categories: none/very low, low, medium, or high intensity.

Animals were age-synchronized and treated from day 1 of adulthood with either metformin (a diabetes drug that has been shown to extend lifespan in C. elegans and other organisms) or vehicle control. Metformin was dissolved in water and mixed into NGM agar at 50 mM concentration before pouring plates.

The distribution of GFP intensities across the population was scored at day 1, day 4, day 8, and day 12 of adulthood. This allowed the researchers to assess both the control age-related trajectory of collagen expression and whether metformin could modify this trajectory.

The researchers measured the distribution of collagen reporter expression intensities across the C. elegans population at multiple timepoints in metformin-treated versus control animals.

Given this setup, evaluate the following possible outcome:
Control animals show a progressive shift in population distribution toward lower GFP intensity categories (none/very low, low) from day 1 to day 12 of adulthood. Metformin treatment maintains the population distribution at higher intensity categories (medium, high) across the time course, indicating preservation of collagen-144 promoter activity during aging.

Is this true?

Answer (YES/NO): NO